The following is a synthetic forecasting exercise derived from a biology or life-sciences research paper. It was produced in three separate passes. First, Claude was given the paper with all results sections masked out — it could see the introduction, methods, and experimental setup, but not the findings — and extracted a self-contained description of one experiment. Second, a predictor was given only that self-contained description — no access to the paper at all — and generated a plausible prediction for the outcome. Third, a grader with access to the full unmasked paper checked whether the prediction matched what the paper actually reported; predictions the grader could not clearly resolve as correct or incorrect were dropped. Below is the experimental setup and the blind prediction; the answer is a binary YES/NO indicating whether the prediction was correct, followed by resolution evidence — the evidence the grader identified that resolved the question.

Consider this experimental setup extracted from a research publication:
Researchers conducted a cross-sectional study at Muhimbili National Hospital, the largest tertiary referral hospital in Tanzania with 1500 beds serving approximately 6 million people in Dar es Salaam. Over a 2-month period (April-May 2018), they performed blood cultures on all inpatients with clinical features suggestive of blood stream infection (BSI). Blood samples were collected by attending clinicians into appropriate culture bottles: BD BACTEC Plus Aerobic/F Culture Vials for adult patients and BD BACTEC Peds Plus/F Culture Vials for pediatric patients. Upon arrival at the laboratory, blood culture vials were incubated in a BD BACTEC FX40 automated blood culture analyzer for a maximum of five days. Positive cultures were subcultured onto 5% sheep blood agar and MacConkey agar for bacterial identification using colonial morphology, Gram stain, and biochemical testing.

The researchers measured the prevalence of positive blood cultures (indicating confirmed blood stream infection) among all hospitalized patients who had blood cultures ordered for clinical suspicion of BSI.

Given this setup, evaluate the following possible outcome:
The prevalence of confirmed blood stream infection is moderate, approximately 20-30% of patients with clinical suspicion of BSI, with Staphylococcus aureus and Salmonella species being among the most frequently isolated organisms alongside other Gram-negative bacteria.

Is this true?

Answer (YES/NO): NO